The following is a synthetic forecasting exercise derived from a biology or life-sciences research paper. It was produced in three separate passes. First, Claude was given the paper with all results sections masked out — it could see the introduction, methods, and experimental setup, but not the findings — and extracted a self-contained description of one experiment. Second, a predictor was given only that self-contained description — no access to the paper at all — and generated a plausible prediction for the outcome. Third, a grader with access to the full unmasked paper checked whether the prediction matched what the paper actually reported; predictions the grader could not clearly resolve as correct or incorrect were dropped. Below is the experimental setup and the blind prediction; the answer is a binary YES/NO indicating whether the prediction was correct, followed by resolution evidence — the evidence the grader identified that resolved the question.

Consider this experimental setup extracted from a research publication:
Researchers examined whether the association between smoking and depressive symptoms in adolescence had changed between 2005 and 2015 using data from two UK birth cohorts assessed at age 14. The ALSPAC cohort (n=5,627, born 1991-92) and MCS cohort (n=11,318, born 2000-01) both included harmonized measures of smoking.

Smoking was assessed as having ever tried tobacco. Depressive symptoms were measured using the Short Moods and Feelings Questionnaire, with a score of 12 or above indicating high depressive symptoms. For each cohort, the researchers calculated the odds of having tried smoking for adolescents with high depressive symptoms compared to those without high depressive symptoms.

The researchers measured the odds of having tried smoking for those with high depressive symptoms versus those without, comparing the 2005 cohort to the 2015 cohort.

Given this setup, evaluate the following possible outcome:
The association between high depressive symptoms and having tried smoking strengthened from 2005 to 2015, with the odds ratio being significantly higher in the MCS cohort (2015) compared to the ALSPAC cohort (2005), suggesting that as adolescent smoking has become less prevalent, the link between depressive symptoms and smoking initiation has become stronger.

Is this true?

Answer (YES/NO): YES